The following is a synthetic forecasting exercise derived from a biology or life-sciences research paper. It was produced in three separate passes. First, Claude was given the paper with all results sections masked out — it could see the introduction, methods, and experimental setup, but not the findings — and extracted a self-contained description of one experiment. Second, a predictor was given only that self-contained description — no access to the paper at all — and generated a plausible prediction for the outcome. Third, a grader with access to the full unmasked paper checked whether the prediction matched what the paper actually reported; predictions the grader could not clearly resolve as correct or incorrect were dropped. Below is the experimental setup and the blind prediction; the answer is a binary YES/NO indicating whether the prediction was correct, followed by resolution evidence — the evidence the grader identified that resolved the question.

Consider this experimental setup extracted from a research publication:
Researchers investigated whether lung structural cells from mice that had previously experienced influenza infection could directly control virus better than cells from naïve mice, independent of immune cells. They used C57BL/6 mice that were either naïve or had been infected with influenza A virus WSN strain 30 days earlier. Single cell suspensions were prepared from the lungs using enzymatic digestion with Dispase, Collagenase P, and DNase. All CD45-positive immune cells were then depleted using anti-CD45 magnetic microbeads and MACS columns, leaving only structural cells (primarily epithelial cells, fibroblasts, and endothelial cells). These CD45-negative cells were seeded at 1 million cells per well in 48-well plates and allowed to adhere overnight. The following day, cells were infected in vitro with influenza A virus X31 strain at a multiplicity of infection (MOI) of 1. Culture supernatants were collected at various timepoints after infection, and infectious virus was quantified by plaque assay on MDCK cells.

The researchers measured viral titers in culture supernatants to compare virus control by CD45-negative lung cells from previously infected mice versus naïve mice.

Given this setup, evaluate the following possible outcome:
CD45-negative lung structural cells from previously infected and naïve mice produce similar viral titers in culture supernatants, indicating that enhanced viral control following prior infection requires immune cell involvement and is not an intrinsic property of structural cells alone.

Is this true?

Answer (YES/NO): NO